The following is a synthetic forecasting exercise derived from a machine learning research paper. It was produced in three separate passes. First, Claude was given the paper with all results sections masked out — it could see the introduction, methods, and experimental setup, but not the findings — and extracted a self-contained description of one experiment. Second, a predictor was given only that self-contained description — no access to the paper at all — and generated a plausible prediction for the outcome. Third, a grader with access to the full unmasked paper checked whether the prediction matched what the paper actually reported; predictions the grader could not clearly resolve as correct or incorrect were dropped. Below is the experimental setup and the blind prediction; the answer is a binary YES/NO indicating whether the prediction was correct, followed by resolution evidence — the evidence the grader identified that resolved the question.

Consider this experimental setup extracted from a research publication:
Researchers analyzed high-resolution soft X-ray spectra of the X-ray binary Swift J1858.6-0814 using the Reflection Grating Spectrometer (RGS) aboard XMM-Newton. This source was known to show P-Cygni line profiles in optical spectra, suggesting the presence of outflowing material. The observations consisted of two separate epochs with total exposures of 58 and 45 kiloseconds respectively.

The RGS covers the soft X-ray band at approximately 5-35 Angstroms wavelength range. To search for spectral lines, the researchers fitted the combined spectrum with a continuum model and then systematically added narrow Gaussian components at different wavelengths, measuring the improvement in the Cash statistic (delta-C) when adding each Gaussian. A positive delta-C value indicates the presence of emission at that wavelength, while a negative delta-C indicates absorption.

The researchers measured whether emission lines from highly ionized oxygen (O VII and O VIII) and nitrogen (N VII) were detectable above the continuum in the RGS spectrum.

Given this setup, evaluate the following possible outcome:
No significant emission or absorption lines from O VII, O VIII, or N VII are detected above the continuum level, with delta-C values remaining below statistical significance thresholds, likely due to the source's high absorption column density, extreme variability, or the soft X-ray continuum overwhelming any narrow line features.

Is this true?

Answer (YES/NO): NO